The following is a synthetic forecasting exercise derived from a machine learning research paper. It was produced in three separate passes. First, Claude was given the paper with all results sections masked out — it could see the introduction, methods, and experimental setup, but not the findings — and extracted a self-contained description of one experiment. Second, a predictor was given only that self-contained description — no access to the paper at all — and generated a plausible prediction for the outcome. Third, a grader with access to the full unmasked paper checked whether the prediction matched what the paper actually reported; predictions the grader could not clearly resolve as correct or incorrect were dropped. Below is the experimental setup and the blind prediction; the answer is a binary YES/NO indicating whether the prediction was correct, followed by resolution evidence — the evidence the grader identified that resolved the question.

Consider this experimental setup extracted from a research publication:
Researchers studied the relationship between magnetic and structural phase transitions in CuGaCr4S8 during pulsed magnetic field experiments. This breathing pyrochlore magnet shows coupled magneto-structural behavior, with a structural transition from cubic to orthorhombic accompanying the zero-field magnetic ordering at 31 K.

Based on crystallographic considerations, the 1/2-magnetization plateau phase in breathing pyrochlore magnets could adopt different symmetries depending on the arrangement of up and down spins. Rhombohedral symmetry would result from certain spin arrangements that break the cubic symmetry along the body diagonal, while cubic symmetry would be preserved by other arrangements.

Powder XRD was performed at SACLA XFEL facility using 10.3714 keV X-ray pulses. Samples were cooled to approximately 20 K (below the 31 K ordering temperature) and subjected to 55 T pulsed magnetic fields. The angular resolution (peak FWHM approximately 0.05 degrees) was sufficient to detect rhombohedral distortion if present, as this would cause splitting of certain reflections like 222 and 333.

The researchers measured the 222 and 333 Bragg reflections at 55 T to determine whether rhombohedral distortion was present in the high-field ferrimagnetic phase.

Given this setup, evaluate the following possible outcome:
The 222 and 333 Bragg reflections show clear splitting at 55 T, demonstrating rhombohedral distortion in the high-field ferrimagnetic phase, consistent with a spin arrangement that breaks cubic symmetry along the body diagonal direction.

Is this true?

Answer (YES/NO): NO